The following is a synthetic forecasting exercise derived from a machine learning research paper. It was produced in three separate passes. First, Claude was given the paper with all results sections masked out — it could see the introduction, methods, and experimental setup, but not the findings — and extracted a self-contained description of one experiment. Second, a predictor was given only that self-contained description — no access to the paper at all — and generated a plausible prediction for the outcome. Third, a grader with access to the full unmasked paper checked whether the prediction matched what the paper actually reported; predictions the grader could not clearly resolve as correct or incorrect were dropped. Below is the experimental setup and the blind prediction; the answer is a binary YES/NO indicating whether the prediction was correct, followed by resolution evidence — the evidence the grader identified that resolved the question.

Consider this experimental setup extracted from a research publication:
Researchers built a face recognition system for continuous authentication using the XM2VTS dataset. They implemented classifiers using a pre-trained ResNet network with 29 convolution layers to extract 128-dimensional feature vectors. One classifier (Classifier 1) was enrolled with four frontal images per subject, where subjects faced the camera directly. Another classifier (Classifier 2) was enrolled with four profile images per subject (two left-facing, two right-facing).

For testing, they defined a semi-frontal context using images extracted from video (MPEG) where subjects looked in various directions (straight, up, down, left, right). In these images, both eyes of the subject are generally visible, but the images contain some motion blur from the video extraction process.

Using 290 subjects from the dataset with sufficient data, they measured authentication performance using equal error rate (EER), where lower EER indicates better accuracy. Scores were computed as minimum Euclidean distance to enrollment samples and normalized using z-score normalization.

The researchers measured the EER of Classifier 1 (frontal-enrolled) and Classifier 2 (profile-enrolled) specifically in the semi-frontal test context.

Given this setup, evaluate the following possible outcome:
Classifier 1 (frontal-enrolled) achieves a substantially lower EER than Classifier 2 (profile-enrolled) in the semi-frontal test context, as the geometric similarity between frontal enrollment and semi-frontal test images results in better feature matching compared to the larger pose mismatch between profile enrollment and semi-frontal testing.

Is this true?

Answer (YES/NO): YES